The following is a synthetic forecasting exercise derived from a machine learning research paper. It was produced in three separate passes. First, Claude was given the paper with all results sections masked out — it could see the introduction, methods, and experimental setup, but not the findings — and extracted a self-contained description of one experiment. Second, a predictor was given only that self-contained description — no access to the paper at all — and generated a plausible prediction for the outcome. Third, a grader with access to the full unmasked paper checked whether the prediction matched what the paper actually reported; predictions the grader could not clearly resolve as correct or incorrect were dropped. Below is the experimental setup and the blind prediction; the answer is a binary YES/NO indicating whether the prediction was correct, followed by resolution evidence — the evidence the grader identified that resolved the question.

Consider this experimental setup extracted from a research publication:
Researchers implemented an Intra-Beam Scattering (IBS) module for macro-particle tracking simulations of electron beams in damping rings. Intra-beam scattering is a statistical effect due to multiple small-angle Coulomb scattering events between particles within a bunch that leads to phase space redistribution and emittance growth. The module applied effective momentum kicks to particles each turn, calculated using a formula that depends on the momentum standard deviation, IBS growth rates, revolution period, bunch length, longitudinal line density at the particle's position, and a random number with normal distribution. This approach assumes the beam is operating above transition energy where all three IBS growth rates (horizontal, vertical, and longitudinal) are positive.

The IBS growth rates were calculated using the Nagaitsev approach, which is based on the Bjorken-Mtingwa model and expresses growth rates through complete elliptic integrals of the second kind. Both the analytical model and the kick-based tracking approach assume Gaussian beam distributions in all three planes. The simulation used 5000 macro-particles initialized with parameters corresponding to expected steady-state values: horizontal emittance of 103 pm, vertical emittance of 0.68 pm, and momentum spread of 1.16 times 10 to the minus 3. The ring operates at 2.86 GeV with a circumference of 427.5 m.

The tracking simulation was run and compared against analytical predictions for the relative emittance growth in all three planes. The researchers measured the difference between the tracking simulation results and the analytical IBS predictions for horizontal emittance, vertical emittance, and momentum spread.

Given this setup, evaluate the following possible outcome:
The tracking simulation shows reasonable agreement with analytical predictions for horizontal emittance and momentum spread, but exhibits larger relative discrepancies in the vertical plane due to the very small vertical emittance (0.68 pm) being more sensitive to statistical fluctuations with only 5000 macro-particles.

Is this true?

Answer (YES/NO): NO